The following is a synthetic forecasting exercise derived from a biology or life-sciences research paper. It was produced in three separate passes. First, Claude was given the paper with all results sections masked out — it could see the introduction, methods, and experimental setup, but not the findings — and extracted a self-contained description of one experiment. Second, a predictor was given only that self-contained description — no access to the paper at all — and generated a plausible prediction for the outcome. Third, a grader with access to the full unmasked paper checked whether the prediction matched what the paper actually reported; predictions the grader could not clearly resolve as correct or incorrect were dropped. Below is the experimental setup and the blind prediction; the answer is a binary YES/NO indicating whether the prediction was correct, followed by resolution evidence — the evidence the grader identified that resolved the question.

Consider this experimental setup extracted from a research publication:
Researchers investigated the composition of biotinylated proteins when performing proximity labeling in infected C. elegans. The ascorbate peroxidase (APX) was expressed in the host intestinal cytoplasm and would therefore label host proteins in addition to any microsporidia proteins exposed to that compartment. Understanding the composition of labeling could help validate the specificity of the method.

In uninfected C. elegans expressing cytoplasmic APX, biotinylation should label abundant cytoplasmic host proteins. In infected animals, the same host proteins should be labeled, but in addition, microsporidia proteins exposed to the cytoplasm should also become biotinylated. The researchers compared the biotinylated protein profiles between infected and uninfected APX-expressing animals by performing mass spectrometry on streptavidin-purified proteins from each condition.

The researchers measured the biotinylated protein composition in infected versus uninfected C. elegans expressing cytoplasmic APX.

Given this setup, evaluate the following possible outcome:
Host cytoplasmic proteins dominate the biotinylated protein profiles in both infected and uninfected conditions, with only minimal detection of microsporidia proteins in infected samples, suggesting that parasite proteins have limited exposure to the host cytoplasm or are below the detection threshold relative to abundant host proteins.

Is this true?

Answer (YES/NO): NO